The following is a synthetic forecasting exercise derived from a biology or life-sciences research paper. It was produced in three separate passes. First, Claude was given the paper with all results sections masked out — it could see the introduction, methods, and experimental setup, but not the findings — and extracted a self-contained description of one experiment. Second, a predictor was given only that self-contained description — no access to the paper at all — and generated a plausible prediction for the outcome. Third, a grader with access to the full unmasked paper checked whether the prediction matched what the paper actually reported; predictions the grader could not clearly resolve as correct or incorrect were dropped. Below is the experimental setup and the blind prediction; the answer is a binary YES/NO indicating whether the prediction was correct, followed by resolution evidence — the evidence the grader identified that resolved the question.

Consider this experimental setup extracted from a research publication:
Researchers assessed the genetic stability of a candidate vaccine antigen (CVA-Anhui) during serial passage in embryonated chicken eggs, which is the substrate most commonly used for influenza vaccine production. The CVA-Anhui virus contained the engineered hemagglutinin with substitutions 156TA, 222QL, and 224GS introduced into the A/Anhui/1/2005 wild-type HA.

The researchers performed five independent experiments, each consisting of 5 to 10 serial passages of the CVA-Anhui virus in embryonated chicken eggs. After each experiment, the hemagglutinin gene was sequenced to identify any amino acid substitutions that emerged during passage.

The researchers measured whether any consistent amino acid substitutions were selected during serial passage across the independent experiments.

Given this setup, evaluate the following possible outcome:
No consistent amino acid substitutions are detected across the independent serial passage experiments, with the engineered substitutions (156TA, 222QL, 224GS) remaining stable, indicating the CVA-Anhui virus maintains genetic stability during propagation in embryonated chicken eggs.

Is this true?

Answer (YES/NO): NO